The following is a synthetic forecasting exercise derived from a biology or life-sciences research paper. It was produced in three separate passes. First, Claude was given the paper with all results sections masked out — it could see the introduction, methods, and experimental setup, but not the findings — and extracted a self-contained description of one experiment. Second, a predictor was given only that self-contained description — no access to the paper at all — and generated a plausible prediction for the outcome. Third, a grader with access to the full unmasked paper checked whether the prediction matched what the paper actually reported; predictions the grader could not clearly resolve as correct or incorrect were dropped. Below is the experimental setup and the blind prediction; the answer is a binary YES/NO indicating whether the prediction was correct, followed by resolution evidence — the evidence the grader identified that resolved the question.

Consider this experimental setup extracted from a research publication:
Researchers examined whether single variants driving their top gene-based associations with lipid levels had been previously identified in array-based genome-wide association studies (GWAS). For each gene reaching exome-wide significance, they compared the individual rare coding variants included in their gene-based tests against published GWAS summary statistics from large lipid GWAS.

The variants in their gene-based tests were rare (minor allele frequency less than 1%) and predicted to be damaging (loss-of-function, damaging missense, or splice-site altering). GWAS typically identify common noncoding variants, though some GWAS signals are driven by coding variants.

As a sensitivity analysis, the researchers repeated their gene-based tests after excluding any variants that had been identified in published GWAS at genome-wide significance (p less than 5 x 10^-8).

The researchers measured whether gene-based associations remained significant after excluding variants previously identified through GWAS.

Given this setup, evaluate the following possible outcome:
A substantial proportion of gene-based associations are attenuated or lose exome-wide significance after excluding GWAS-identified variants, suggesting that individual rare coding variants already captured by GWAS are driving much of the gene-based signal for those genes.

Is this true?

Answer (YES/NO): NO